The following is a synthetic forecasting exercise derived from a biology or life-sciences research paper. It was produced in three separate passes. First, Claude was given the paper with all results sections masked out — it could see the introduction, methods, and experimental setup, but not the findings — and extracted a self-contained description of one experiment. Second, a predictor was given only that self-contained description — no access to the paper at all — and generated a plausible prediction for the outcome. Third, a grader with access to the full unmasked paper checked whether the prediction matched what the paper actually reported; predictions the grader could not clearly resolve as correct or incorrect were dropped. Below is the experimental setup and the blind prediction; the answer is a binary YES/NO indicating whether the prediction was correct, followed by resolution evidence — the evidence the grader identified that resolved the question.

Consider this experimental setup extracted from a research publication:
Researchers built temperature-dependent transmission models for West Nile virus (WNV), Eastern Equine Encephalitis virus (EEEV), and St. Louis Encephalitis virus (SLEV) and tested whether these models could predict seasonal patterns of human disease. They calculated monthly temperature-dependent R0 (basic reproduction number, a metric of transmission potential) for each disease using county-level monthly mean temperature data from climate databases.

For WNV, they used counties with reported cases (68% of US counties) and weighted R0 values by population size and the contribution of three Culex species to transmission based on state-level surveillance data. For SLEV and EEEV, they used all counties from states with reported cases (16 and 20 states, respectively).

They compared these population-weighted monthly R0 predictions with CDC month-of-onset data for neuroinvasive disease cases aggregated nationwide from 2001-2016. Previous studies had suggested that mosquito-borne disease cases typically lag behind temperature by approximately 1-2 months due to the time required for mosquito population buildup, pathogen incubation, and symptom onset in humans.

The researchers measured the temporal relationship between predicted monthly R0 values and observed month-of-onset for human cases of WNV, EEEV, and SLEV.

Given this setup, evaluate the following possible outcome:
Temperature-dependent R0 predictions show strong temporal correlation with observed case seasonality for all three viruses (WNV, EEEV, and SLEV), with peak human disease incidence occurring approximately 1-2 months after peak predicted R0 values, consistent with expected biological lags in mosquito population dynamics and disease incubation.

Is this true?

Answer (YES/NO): YES